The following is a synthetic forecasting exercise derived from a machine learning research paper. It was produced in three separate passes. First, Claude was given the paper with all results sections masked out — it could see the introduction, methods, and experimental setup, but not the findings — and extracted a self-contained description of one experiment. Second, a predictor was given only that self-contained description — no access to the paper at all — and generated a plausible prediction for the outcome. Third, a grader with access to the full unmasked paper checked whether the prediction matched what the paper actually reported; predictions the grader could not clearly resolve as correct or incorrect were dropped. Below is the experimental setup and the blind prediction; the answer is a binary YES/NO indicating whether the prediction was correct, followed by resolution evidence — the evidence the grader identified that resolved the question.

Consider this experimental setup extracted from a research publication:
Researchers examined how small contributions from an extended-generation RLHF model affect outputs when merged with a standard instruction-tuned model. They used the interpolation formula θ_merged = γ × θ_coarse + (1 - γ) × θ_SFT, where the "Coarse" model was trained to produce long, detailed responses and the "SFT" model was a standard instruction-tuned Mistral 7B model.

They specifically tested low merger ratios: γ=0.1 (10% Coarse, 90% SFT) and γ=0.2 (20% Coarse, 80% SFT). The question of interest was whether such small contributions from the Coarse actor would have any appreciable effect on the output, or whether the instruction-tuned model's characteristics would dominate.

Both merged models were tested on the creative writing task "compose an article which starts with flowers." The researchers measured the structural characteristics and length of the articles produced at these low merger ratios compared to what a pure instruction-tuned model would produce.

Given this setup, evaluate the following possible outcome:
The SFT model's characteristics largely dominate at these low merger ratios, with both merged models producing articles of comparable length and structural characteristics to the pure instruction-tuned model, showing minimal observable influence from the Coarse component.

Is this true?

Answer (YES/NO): NO